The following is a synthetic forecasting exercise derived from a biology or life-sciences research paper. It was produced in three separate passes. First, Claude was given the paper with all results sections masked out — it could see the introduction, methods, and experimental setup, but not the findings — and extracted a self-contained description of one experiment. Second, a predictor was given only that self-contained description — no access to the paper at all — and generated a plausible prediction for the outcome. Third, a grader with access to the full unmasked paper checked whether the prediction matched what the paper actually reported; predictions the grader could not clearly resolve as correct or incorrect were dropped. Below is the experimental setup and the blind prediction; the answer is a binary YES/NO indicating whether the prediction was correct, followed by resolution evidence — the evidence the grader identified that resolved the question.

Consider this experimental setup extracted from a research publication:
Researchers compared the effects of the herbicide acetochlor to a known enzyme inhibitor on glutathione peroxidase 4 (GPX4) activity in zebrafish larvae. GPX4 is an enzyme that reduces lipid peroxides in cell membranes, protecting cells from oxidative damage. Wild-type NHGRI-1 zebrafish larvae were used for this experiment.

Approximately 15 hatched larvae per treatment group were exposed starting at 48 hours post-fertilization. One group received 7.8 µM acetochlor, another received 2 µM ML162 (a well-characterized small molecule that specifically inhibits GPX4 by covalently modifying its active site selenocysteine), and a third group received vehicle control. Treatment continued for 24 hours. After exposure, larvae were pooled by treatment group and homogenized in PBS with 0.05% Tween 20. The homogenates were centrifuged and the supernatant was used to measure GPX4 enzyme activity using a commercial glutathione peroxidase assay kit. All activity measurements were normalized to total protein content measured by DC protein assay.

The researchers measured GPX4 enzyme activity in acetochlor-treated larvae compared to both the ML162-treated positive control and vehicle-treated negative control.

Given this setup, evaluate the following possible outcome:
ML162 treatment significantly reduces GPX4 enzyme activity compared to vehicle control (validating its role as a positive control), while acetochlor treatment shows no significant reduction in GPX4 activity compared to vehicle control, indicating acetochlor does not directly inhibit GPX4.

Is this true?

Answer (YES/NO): NO